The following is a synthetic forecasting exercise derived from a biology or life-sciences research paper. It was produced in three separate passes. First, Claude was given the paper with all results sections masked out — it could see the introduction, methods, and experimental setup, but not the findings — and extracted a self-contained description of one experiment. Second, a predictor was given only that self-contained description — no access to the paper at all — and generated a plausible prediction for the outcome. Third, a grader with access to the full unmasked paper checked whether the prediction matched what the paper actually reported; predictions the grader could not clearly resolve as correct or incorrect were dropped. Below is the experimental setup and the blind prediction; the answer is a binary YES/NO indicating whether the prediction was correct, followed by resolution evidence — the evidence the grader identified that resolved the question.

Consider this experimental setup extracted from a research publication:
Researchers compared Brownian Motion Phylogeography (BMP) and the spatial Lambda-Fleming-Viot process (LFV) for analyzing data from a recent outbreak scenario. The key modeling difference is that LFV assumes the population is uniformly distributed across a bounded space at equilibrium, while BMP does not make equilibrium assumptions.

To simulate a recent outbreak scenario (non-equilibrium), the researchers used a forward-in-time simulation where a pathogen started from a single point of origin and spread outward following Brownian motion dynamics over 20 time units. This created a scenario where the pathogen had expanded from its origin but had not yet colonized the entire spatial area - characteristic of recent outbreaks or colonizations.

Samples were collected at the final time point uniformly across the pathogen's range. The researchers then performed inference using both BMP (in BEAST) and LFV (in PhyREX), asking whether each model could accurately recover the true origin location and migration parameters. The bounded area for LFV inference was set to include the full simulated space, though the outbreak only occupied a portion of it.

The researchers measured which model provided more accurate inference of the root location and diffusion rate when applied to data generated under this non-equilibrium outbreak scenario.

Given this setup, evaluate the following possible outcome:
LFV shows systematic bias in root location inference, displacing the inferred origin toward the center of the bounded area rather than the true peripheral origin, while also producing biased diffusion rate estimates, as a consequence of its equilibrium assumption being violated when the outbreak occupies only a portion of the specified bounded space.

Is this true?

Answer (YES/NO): NO